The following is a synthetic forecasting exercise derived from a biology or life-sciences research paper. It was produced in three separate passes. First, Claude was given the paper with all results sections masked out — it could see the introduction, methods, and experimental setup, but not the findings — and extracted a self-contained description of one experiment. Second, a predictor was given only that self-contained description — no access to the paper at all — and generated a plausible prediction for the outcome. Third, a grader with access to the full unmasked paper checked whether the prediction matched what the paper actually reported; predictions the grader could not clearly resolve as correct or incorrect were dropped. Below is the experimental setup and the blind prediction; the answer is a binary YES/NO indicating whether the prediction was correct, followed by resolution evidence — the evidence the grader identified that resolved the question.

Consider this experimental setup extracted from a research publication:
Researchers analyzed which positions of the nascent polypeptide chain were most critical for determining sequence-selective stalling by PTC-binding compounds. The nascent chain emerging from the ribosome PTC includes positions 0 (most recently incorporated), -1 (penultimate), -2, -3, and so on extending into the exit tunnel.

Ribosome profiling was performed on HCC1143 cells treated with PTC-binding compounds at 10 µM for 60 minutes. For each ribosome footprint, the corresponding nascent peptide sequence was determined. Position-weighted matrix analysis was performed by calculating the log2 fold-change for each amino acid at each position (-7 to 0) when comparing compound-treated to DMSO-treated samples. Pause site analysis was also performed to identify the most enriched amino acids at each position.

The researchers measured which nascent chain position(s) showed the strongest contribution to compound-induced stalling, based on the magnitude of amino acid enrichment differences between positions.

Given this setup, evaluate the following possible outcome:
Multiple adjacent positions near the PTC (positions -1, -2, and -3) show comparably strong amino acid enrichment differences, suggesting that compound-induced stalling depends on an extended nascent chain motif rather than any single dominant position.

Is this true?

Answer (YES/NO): NO